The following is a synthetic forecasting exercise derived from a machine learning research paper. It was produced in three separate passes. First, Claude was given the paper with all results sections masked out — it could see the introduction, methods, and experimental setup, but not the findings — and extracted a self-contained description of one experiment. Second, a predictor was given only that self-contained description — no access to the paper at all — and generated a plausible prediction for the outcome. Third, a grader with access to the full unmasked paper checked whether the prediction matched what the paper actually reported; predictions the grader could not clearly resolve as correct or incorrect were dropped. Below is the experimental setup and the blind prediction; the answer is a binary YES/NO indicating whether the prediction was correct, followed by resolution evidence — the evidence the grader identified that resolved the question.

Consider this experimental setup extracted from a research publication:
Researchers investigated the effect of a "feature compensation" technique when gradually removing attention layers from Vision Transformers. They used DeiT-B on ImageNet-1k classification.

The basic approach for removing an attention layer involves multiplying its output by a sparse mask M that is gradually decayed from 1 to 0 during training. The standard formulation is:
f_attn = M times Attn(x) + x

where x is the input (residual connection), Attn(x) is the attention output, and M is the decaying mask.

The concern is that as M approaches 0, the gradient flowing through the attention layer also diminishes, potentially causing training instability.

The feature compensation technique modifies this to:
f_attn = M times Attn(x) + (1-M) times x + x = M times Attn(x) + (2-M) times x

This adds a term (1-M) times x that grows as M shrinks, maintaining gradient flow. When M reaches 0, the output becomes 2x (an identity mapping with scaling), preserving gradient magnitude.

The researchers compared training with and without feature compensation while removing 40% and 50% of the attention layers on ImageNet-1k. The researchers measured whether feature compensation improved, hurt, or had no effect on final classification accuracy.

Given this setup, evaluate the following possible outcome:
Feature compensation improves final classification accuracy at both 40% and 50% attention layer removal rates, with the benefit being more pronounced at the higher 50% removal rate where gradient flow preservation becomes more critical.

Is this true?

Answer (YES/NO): YES